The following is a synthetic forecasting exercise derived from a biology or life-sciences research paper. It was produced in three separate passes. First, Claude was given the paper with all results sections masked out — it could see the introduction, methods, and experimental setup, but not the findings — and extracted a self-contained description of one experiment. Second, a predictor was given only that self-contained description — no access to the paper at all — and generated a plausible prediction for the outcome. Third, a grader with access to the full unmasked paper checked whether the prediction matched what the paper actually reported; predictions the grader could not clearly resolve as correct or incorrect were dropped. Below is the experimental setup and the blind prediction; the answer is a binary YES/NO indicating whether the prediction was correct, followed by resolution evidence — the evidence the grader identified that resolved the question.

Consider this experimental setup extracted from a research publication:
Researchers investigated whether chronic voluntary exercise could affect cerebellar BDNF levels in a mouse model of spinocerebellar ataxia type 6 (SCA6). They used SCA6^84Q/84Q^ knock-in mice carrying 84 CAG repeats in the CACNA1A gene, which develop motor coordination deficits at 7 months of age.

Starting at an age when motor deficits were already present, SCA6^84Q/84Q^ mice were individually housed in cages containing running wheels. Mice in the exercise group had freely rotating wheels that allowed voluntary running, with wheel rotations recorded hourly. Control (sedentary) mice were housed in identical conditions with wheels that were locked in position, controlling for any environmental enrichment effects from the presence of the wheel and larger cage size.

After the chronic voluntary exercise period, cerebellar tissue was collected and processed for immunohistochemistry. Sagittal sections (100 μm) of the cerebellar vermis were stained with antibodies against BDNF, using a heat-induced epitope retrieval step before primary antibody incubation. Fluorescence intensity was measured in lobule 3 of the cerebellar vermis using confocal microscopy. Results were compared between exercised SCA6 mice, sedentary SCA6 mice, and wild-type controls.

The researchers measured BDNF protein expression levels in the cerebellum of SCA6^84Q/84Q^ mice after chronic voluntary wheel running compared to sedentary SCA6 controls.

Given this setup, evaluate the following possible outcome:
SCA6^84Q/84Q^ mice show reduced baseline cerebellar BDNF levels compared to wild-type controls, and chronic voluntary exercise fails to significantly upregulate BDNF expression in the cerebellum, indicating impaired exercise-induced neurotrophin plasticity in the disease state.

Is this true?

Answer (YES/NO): NO